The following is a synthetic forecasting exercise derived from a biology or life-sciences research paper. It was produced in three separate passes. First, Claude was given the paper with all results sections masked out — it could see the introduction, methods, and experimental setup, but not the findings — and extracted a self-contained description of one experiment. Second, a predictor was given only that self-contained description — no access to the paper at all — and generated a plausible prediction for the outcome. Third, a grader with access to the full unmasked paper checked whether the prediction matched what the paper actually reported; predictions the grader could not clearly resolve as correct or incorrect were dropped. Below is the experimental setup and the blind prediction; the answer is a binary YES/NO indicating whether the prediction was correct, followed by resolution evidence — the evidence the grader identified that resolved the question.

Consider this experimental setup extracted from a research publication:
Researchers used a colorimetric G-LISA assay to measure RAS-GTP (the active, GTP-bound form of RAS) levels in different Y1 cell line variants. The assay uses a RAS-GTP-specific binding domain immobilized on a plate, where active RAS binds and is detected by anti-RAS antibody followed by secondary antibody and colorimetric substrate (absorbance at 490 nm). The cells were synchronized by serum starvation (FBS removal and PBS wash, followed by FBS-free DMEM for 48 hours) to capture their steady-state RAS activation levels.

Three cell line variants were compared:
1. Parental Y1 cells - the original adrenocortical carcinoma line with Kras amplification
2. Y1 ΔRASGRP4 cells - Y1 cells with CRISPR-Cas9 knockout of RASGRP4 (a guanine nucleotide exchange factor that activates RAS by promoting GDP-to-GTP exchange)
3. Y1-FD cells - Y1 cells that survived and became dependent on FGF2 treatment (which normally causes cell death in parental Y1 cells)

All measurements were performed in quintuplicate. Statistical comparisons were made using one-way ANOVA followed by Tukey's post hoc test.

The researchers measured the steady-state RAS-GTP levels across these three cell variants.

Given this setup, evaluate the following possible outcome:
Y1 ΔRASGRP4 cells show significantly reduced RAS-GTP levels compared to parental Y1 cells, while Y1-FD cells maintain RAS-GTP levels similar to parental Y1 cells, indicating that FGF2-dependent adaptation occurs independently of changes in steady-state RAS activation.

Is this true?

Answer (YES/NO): NO